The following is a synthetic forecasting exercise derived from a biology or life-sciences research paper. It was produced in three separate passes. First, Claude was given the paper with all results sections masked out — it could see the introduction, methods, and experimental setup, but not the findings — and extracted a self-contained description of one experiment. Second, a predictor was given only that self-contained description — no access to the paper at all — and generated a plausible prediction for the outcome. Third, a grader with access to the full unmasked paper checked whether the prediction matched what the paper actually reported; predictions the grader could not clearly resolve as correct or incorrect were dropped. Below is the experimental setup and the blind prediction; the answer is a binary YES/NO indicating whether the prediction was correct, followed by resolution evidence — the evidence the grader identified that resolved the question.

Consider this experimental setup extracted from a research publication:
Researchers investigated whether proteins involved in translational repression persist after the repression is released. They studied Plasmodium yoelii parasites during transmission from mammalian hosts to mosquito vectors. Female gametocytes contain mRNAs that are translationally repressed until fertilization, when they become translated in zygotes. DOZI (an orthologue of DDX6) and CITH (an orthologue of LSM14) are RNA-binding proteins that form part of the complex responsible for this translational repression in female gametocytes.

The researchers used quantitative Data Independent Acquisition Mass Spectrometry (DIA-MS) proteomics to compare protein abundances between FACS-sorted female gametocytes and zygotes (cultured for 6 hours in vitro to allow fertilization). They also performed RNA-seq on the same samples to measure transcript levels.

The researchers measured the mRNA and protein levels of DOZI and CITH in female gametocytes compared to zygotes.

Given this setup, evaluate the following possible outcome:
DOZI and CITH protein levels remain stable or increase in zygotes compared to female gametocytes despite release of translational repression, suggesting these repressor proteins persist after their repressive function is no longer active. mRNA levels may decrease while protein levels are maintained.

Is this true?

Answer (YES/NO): NO